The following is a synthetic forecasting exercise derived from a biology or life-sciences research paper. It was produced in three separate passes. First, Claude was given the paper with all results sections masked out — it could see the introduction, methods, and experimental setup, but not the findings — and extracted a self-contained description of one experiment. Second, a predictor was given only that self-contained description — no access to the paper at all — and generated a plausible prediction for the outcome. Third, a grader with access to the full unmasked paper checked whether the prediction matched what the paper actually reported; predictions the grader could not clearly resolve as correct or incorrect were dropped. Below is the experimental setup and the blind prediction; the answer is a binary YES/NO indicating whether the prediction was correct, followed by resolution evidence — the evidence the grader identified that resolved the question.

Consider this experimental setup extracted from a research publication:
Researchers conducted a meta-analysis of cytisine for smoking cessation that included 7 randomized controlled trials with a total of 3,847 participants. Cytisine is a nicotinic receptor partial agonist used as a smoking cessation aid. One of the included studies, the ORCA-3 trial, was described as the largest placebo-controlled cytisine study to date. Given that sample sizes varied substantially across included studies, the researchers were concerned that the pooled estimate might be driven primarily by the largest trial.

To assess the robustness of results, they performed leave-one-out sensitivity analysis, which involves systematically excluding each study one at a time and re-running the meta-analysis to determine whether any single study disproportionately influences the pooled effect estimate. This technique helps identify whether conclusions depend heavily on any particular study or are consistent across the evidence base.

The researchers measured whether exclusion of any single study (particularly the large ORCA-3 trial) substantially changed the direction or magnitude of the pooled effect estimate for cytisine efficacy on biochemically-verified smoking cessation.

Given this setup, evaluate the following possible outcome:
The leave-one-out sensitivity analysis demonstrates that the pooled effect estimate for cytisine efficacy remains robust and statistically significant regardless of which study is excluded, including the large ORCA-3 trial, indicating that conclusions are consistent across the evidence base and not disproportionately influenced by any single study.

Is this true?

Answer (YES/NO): YES